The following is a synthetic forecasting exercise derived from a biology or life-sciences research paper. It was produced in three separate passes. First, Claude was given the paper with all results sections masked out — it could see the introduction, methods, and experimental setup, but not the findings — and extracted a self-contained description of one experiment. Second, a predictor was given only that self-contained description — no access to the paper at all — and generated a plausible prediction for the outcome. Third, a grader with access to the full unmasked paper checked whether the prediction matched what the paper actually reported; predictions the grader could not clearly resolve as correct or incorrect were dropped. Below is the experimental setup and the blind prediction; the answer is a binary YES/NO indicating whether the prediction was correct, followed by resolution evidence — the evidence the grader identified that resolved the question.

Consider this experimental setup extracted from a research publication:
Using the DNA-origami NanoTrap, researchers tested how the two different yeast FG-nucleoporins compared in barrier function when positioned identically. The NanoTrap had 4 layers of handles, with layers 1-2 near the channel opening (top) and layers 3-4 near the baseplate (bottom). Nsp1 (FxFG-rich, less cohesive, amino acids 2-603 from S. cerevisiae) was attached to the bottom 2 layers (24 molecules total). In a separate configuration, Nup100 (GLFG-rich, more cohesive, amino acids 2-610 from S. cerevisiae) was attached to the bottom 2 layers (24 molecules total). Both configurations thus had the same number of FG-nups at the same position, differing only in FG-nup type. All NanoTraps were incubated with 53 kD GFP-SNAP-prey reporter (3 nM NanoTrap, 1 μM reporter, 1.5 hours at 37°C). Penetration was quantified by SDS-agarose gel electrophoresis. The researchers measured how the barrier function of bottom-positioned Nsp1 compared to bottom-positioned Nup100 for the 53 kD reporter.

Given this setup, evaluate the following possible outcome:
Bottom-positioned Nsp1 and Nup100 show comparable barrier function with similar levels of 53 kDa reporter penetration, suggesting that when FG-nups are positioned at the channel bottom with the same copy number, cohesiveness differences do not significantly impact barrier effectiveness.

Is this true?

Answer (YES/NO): NO